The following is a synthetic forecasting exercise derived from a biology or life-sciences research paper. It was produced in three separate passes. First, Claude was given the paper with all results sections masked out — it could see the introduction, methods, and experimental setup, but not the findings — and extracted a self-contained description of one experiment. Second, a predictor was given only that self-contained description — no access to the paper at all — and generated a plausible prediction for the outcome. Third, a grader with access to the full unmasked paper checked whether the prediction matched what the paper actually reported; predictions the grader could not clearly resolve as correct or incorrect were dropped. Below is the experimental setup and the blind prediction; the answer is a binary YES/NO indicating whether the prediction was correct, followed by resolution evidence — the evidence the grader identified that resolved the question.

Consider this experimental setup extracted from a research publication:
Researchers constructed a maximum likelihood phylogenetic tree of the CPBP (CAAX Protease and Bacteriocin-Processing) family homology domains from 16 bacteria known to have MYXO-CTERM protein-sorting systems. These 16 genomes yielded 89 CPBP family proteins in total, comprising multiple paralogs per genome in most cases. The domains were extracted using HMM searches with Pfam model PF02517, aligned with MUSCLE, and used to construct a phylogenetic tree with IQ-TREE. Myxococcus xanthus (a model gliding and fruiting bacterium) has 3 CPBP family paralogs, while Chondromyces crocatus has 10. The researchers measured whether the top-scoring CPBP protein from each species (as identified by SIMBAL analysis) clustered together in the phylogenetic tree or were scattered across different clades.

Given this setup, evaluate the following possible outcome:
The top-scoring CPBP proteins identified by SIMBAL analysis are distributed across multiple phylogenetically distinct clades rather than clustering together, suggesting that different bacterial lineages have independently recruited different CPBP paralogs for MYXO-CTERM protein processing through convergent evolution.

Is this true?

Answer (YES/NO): NO